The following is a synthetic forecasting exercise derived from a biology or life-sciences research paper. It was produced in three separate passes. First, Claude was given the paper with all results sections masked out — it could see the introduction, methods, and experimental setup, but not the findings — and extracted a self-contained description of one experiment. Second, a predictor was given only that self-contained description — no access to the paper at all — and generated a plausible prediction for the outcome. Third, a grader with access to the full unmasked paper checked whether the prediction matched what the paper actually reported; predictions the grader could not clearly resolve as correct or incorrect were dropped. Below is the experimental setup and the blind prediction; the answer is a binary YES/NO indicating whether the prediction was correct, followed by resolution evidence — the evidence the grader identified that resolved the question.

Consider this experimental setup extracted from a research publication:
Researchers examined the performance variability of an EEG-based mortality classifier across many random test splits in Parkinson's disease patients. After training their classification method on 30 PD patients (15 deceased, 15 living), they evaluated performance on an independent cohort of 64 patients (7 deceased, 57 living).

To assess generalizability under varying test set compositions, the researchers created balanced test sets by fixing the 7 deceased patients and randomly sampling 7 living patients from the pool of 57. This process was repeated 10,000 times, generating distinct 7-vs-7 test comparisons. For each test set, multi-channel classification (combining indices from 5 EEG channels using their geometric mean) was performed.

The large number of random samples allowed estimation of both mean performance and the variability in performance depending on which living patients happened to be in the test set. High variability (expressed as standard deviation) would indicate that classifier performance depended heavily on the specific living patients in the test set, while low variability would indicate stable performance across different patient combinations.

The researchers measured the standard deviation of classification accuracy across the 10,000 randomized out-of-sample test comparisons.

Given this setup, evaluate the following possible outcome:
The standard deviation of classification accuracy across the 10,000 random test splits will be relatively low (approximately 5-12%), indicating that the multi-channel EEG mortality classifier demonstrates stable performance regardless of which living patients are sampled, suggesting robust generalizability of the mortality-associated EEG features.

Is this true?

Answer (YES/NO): YES